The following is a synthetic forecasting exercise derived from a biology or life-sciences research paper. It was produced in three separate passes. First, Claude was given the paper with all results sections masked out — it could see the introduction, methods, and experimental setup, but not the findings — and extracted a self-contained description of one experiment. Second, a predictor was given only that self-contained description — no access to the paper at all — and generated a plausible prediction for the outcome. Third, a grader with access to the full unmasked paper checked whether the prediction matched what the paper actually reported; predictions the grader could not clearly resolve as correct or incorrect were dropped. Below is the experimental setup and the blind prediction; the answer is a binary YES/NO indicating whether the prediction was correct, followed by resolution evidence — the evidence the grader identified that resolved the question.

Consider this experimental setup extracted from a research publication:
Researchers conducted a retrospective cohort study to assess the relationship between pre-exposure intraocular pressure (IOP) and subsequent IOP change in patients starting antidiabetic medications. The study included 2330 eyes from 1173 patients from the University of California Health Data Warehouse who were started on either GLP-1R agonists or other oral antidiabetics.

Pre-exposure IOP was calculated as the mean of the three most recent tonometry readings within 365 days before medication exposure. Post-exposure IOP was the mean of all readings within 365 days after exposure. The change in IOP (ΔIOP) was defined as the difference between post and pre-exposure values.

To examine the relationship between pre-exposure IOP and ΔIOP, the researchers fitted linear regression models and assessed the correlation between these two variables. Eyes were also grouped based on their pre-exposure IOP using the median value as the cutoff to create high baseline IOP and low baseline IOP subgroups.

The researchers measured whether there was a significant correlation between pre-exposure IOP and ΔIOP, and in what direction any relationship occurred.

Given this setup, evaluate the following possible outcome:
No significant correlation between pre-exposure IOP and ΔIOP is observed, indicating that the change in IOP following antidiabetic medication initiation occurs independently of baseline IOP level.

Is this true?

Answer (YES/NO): NO